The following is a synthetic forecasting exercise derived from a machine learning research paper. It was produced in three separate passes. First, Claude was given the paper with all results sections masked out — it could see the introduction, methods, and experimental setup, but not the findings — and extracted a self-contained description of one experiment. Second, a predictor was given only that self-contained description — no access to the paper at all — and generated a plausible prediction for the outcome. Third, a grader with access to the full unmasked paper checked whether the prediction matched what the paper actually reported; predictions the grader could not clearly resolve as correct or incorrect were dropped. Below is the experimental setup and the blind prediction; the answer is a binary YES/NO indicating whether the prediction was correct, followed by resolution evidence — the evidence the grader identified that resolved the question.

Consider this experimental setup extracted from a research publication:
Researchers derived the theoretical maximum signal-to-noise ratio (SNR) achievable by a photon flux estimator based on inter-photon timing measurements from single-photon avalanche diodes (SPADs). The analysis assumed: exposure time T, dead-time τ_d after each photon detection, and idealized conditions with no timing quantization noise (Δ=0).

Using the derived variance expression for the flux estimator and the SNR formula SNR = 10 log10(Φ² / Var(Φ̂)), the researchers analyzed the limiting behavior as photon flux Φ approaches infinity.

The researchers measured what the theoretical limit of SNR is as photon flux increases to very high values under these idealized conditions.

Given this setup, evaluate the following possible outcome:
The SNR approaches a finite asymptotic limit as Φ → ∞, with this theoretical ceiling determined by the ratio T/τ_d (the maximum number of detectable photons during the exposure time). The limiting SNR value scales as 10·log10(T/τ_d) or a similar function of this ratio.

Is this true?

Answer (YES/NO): YES